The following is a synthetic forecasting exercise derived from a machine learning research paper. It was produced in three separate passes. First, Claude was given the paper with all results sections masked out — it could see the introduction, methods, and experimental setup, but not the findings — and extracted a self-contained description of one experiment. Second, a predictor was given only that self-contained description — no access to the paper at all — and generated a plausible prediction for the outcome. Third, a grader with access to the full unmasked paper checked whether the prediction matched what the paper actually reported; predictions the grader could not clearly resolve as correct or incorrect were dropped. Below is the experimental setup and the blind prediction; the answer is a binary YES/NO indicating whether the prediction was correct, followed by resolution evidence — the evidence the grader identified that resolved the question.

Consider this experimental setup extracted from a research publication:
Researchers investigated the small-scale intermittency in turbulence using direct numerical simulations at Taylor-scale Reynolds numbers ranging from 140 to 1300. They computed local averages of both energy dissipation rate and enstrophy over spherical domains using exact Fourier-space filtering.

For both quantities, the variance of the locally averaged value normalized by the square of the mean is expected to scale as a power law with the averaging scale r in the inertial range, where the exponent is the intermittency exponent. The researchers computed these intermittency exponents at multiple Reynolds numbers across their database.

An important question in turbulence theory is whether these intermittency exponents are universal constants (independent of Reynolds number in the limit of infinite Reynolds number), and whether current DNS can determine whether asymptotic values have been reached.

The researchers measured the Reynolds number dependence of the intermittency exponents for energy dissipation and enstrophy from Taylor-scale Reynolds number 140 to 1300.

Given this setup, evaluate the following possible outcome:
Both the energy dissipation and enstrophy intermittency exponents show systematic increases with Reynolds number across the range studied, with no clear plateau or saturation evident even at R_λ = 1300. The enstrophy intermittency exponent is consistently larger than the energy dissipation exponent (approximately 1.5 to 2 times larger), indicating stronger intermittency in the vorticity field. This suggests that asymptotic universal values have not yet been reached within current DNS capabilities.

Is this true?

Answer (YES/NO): NO